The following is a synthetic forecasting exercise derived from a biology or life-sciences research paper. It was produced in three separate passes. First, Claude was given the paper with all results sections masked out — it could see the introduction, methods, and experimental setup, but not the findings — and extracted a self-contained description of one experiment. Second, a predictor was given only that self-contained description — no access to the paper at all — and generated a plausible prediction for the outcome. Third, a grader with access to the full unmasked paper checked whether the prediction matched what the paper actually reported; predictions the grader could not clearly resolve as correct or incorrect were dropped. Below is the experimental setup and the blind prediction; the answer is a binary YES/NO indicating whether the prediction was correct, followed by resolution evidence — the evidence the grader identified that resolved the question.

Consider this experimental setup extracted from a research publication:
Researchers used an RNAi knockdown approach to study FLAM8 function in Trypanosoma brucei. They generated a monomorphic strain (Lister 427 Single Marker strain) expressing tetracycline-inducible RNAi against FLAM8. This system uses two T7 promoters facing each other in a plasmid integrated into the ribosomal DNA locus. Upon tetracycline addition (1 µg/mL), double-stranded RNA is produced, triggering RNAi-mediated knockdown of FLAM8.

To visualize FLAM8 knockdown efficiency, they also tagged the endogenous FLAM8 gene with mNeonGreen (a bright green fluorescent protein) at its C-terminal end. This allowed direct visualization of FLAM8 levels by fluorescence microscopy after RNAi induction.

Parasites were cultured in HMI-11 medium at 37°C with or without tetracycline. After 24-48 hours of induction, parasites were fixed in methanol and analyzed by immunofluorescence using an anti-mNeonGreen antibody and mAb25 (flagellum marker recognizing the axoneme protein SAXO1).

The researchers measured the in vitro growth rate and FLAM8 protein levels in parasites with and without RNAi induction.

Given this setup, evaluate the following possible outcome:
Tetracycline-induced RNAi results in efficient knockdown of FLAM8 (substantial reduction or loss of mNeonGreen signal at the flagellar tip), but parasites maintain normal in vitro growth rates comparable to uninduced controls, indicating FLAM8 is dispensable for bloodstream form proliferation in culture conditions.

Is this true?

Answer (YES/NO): YES